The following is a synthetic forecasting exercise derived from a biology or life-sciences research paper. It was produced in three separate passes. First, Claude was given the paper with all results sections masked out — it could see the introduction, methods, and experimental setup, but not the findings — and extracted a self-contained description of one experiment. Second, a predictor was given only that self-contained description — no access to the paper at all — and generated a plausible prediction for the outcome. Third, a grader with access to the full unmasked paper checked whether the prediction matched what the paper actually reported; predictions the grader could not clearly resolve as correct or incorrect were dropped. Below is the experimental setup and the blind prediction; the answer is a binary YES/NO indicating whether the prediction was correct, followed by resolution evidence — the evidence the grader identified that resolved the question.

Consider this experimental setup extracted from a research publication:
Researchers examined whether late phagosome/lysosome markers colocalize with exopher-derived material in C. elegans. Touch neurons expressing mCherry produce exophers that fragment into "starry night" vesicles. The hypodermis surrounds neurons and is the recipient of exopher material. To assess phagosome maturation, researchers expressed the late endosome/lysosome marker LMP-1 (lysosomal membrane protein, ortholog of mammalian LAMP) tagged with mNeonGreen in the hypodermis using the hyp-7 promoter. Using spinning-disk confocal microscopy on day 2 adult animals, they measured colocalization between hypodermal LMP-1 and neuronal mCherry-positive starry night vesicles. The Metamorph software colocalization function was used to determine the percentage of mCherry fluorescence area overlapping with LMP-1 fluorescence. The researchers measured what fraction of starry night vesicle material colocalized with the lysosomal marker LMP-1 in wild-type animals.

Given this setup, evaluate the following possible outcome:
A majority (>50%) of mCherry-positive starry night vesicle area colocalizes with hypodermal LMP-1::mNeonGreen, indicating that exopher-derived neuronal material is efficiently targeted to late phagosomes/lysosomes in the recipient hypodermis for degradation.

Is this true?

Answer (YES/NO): NO